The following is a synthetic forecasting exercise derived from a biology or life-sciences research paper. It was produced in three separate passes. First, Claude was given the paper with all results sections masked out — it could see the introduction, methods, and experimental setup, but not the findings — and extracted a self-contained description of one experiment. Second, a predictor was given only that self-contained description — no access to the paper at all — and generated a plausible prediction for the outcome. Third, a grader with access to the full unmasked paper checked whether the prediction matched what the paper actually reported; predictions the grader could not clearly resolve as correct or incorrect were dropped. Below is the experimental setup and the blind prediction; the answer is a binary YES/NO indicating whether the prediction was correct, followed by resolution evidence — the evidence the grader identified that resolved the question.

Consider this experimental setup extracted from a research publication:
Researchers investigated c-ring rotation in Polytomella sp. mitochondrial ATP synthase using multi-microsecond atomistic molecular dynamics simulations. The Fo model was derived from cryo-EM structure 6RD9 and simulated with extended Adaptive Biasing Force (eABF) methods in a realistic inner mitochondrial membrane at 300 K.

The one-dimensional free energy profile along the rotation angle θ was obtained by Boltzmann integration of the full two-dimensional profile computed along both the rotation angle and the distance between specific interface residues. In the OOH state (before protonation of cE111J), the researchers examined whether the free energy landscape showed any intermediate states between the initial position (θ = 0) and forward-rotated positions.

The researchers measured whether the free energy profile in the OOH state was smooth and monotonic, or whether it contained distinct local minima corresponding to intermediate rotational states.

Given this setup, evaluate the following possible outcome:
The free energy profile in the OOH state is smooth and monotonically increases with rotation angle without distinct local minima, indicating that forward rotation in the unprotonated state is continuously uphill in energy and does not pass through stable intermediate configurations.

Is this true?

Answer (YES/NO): NO